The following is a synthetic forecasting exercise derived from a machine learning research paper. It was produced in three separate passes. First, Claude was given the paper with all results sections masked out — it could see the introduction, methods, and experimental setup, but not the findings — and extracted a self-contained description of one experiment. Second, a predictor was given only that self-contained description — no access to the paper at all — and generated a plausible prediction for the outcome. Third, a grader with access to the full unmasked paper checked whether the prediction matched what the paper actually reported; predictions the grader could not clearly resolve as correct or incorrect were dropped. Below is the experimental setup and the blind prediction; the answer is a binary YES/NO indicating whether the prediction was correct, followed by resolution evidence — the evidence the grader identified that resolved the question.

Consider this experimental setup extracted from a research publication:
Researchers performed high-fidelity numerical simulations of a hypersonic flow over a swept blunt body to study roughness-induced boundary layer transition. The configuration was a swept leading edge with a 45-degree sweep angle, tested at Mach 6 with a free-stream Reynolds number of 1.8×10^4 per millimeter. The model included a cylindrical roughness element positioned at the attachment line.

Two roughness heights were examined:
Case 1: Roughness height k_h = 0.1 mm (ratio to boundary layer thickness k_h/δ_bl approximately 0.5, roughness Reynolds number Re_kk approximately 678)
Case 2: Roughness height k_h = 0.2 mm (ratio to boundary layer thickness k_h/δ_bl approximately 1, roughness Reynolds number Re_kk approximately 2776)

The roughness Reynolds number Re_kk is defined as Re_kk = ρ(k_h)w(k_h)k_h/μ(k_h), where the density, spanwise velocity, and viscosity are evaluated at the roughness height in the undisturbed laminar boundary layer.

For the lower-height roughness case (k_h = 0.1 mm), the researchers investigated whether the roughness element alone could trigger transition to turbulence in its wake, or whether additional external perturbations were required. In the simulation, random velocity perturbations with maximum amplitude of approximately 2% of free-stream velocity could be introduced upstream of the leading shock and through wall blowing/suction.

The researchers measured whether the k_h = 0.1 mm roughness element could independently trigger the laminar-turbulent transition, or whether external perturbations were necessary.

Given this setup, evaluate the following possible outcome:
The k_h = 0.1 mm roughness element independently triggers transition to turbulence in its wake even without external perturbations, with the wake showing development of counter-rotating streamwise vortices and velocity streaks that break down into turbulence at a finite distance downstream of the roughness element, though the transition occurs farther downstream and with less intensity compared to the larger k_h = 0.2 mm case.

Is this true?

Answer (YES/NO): NO